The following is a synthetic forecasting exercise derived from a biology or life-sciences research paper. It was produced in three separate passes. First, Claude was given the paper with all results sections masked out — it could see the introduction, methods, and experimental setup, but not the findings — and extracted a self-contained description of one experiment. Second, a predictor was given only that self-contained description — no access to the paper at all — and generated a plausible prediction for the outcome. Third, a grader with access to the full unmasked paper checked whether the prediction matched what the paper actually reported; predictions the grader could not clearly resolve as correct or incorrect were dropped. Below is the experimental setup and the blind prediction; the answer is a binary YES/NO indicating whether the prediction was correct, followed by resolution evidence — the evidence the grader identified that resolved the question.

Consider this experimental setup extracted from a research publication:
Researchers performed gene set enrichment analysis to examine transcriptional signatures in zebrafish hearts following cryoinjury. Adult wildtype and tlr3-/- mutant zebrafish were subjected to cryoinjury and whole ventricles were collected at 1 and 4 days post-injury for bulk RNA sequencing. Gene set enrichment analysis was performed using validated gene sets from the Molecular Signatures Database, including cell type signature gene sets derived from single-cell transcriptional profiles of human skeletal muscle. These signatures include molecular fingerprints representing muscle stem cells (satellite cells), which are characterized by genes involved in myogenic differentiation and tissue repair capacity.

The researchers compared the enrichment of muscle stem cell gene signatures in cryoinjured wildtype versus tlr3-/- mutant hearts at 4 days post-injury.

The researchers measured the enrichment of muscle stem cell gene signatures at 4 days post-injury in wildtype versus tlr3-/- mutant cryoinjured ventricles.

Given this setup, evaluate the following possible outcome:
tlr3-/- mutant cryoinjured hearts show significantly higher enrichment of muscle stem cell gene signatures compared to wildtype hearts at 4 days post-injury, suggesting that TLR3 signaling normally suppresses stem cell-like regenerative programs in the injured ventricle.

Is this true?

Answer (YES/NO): NO